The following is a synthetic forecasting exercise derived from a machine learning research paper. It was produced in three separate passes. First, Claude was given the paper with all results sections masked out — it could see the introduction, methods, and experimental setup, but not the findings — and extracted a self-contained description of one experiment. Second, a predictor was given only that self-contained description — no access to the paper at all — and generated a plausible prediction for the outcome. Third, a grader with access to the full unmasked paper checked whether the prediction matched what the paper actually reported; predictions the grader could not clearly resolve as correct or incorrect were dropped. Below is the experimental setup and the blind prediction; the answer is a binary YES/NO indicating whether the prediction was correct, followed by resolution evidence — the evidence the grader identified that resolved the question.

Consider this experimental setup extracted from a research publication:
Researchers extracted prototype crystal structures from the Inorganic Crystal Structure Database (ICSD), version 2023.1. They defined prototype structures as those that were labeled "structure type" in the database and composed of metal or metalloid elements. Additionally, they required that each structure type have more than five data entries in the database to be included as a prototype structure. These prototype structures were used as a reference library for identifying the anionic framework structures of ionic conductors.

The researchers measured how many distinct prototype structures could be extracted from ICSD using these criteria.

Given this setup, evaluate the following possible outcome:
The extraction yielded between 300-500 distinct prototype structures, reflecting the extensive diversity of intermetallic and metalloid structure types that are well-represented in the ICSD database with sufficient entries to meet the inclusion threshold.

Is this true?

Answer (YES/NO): NO